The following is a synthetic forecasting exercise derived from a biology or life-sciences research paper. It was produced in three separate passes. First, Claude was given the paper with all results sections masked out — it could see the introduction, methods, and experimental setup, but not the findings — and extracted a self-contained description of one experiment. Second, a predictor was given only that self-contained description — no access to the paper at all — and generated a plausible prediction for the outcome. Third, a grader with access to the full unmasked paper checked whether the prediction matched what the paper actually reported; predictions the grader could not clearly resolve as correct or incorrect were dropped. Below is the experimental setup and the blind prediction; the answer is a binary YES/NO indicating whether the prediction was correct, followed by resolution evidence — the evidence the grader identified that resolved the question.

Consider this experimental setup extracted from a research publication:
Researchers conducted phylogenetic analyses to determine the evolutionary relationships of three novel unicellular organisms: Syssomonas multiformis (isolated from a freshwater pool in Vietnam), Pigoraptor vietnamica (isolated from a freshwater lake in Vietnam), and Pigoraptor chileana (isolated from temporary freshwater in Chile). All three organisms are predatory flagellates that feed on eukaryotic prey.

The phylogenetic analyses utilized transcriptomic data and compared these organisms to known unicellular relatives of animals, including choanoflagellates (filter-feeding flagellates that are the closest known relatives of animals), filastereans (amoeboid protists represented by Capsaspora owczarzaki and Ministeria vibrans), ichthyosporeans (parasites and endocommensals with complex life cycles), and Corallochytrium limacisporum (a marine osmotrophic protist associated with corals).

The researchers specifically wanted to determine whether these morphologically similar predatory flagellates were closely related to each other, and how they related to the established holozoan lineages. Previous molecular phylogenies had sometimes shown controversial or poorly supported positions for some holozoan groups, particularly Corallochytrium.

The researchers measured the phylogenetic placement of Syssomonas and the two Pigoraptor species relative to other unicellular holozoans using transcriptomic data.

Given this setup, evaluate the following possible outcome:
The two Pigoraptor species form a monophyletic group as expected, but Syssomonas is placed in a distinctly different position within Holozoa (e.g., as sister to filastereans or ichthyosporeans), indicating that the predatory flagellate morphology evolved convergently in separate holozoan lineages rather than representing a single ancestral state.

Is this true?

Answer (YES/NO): NO